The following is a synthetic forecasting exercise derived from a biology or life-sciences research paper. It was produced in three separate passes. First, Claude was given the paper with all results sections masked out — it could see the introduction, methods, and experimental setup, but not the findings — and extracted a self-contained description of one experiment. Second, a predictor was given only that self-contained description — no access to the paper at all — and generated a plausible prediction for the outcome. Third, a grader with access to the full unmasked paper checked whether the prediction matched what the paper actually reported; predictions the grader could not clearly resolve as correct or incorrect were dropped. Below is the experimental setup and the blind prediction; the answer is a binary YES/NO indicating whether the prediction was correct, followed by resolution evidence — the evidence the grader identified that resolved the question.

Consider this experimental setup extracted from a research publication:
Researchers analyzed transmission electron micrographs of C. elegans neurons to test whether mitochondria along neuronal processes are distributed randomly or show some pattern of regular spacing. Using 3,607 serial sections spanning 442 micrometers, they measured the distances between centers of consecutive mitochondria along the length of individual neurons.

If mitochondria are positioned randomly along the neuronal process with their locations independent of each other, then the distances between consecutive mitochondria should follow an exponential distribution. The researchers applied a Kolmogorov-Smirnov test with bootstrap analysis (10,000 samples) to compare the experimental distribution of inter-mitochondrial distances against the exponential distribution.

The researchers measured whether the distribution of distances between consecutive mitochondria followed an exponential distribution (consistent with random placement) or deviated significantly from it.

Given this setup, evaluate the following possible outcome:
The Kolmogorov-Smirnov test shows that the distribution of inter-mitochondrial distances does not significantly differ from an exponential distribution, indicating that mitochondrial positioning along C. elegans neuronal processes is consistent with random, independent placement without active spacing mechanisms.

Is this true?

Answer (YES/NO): NO